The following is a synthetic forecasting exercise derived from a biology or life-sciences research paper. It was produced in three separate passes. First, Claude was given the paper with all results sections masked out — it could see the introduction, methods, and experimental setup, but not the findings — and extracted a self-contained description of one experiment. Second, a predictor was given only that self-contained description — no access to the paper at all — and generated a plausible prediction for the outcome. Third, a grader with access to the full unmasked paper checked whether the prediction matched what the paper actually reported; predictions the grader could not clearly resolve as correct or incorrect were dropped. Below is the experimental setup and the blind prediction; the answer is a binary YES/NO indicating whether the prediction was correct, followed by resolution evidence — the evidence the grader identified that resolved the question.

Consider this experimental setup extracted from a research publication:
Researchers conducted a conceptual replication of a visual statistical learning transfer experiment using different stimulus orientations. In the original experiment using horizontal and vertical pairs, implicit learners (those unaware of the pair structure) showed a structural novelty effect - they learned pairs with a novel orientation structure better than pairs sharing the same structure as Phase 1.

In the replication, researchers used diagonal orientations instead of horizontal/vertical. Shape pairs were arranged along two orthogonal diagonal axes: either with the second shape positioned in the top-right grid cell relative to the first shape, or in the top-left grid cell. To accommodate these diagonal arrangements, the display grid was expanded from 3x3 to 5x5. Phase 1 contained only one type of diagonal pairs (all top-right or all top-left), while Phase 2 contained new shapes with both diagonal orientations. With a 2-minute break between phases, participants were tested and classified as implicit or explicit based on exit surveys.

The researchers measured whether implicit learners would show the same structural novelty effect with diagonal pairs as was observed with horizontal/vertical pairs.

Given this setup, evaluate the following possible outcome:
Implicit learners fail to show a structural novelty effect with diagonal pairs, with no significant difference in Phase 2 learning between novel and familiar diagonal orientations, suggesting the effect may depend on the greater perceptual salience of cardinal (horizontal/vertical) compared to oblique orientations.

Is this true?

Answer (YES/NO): NO